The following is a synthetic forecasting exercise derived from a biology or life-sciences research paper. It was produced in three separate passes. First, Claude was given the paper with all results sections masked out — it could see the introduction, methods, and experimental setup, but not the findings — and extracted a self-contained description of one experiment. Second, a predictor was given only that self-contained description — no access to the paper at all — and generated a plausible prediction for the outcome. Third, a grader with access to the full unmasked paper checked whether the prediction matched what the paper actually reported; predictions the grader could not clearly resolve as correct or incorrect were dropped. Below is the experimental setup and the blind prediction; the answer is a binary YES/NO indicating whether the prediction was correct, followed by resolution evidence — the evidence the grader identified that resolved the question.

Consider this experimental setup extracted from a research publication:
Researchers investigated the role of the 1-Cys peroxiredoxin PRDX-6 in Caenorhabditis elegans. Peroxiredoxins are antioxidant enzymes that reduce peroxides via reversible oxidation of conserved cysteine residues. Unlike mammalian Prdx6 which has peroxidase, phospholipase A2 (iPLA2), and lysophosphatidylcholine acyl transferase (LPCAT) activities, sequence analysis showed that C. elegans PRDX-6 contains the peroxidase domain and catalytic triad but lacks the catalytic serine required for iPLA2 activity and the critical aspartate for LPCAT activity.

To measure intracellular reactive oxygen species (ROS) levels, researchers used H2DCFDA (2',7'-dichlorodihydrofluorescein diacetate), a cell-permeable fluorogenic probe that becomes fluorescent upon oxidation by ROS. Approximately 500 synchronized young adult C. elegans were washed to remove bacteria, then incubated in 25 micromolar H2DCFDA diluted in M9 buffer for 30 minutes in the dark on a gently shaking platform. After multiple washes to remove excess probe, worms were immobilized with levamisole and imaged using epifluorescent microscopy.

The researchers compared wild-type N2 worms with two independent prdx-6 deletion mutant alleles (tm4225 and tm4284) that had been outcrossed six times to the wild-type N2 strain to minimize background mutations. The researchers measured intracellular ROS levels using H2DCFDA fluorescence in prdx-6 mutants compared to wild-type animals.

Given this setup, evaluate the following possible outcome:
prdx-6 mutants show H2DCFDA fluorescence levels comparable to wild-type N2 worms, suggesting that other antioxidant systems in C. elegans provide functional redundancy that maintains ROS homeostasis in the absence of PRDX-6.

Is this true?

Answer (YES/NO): NO